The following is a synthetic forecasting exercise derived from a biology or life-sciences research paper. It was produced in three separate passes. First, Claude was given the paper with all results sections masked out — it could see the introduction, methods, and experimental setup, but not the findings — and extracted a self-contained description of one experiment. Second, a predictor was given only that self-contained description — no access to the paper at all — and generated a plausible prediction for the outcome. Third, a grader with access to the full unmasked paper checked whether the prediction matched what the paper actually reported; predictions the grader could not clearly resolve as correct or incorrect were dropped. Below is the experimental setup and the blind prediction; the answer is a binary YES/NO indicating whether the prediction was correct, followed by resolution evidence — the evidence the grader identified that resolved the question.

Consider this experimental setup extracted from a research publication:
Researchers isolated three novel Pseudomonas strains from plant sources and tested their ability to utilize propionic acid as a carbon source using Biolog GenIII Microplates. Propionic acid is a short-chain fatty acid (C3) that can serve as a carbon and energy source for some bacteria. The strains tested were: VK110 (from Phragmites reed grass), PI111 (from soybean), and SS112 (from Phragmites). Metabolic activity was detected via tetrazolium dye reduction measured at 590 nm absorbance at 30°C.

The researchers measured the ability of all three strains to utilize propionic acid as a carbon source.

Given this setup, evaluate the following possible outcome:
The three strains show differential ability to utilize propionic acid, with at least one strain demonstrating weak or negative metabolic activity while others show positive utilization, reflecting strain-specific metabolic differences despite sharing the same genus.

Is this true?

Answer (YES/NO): YES